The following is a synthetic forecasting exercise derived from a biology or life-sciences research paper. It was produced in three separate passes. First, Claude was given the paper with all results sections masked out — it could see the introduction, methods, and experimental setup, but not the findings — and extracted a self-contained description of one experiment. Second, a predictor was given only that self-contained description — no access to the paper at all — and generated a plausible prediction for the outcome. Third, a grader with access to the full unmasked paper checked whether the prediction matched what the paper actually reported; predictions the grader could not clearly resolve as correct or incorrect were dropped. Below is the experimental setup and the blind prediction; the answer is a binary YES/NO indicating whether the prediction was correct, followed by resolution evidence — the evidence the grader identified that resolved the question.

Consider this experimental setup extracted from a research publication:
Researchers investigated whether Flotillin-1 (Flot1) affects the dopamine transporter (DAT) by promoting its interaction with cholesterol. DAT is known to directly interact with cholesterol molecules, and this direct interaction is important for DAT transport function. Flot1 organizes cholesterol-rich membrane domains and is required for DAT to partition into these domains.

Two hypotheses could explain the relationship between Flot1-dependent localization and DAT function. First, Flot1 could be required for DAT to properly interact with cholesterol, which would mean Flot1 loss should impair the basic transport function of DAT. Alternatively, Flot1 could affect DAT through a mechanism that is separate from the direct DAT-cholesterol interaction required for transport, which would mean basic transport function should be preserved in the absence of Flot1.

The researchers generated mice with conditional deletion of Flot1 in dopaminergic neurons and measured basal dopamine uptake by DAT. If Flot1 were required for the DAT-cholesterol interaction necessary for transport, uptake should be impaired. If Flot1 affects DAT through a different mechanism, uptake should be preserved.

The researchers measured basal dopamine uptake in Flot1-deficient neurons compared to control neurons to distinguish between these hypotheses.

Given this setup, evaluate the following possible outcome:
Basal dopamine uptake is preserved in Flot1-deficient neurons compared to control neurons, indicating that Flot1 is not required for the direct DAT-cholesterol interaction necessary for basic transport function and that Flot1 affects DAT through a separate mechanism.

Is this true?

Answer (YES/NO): YES